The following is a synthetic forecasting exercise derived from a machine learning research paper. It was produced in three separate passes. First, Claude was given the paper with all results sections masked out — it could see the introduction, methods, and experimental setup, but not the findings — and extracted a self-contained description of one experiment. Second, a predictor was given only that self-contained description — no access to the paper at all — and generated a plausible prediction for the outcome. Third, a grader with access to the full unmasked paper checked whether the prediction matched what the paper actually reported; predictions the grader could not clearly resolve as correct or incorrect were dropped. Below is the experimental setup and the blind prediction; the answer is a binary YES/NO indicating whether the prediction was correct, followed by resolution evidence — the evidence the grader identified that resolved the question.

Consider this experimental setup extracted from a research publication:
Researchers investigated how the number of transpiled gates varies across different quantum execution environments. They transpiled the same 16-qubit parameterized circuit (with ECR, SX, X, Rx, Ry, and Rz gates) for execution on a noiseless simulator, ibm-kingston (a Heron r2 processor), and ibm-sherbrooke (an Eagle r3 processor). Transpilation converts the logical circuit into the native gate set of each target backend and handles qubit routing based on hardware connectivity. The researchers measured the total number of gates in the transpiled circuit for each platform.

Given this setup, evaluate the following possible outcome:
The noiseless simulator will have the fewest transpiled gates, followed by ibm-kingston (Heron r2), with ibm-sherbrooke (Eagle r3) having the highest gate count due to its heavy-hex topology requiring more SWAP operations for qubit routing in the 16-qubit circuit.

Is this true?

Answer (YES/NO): YES